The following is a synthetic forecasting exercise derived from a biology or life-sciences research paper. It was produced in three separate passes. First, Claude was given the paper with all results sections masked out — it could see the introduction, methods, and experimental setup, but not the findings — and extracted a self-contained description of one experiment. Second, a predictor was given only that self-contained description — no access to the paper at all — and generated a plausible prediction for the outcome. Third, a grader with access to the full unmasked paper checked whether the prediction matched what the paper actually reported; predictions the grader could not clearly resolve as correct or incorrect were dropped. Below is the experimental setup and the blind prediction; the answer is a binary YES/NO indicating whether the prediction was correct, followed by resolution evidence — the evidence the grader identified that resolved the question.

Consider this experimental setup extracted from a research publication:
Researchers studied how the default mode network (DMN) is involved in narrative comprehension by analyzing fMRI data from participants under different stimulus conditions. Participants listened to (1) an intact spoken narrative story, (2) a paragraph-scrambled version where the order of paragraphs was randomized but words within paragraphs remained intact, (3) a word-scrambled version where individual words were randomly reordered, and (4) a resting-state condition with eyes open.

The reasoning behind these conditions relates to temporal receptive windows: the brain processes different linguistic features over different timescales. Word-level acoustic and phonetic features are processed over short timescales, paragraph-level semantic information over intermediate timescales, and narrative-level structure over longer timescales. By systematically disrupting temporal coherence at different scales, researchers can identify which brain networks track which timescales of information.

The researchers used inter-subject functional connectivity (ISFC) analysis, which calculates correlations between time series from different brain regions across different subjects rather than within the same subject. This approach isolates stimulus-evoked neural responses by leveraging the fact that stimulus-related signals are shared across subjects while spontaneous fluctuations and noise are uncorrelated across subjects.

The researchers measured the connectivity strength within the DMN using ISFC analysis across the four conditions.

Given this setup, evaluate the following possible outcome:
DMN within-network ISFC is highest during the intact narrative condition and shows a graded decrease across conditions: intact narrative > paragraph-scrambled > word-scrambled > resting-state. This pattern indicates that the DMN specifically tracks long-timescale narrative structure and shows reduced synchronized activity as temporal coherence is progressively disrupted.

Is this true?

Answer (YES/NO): NO